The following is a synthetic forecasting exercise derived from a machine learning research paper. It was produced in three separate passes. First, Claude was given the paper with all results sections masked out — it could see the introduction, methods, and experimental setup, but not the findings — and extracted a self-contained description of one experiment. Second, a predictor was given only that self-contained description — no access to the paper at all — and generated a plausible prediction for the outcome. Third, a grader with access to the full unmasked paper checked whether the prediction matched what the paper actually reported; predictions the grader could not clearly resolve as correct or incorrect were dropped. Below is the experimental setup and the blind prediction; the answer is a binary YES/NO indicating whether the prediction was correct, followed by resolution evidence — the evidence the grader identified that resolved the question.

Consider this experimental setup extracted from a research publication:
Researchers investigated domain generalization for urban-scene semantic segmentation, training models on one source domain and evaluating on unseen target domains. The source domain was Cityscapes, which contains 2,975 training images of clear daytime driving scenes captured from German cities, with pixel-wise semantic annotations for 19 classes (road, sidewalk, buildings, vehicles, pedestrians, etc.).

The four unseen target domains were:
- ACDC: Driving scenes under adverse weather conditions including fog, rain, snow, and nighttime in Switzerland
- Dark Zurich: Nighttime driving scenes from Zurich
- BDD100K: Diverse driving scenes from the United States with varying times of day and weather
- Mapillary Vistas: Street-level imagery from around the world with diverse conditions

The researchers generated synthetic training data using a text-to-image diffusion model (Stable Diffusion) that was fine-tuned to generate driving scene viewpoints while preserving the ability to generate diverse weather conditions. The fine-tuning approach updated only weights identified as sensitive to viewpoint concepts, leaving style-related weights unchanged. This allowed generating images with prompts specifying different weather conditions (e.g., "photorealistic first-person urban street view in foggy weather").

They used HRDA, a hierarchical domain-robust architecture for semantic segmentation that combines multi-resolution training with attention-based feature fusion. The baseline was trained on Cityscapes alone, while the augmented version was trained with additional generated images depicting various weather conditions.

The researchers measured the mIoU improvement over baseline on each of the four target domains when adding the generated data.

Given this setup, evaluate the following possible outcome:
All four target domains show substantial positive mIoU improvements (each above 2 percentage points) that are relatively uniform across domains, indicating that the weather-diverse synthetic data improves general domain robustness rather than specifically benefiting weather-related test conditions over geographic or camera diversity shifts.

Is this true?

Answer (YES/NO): NO